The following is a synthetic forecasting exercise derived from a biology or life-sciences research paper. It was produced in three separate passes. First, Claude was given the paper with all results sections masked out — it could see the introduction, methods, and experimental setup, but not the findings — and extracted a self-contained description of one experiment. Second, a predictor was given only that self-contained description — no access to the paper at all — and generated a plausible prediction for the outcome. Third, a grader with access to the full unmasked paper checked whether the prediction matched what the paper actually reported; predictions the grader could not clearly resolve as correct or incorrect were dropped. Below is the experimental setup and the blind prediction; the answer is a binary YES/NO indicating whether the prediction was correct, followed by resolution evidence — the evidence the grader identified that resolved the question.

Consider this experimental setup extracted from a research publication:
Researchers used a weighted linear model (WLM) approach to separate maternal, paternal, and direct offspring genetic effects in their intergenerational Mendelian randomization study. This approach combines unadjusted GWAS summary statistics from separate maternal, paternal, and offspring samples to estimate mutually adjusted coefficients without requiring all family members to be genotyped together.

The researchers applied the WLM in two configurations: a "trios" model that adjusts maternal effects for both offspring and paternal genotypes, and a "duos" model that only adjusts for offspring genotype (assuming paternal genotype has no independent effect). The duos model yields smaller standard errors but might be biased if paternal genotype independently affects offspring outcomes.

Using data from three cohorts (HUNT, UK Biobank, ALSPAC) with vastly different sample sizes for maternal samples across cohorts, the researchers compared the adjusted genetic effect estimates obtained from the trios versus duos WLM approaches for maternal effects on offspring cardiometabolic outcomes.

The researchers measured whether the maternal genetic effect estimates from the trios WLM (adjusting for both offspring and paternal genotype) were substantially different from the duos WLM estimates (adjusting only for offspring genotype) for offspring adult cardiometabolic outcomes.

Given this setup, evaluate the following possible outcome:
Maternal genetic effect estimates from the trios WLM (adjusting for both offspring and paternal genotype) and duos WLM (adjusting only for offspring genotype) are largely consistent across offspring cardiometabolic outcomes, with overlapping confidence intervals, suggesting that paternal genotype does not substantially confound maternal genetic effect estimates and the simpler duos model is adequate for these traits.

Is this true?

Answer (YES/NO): YES